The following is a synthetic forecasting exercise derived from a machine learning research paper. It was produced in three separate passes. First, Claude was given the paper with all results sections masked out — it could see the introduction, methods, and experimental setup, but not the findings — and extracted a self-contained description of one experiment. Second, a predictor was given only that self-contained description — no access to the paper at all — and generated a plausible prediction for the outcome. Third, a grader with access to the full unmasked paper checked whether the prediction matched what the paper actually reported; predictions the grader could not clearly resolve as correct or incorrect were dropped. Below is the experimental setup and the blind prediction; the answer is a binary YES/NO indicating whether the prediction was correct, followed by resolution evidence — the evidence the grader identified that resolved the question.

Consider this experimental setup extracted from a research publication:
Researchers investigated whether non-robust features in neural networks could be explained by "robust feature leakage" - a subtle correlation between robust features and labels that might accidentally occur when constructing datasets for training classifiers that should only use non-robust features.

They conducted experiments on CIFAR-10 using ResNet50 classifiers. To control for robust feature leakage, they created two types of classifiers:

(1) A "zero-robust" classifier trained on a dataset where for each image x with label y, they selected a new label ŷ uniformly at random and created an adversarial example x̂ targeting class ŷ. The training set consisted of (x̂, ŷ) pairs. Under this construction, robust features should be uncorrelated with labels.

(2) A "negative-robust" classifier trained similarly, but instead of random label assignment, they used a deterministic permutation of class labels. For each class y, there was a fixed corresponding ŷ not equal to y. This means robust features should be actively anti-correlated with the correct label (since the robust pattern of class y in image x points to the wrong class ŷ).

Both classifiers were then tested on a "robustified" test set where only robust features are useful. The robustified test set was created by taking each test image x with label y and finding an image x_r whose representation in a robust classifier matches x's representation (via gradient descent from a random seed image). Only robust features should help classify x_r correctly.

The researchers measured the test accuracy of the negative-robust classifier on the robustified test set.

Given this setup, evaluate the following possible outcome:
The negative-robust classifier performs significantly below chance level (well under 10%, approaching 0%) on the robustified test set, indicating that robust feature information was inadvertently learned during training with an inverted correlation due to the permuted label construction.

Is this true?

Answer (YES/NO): NO